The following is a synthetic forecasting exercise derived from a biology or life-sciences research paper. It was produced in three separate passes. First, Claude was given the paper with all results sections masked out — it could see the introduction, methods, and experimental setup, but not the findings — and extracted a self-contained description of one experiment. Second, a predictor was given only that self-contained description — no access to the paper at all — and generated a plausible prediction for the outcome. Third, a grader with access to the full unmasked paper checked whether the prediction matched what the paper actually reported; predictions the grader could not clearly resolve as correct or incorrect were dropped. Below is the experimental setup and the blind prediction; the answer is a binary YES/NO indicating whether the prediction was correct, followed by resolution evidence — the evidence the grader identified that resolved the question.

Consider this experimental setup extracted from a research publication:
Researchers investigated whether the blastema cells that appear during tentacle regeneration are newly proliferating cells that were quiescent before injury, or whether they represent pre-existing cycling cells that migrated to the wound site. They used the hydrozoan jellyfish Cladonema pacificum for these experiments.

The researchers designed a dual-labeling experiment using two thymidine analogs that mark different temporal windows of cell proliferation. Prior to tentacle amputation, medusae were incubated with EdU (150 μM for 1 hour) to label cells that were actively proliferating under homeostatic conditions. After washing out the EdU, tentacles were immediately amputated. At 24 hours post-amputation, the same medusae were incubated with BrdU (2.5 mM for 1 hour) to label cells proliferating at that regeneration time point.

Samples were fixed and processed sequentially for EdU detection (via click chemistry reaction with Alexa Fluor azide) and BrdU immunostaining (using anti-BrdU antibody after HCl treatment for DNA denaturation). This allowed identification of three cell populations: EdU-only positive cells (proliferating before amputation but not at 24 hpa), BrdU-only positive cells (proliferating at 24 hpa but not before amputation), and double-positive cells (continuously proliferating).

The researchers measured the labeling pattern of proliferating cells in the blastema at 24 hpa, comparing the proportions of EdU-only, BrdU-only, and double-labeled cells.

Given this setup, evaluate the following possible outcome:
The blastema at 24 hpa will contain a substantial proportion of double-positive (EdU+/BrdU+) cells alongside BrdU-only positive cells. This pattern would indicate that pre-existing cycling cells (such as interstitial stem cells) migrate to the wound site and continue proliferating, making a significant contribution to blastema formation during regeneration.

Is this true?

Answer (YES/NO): NO